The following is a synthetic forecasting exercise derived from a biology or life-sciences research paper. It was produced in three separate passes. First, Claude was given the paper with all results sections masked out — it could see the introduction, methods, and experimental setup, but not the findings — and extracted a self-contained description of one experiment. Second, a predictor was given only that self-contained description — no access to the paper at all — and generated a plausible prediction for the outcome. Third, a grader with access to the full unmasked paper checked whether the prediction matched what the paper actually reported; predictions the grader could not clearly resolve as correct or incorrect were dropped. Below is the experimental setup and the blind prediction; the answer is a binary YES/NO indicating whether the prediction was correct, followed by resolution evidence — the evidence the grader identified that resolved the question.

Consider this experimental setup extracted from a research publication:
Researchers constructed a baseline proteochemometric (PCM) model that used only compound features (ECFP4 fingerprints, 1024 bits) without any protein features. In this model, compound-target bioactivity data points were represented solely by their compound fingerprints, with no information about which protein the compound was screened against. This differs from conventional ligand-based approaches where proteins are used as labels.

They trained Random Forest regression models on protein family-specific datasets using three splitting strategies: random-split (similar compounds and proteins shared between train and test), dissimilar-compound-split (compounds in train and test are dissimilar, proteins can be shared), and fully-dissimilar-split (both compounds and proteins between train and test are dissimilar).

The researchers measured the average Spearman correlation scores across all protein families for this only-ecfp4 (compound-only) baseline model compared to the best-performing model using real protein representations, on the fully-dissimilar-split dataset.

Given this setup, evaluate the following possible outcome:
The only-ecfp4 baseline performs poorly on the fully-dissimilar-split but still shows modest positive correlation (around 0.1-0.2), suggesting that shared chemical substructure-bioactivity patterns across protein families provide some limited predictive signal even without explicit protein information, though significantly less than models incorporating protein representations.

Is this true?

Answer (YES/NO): NO